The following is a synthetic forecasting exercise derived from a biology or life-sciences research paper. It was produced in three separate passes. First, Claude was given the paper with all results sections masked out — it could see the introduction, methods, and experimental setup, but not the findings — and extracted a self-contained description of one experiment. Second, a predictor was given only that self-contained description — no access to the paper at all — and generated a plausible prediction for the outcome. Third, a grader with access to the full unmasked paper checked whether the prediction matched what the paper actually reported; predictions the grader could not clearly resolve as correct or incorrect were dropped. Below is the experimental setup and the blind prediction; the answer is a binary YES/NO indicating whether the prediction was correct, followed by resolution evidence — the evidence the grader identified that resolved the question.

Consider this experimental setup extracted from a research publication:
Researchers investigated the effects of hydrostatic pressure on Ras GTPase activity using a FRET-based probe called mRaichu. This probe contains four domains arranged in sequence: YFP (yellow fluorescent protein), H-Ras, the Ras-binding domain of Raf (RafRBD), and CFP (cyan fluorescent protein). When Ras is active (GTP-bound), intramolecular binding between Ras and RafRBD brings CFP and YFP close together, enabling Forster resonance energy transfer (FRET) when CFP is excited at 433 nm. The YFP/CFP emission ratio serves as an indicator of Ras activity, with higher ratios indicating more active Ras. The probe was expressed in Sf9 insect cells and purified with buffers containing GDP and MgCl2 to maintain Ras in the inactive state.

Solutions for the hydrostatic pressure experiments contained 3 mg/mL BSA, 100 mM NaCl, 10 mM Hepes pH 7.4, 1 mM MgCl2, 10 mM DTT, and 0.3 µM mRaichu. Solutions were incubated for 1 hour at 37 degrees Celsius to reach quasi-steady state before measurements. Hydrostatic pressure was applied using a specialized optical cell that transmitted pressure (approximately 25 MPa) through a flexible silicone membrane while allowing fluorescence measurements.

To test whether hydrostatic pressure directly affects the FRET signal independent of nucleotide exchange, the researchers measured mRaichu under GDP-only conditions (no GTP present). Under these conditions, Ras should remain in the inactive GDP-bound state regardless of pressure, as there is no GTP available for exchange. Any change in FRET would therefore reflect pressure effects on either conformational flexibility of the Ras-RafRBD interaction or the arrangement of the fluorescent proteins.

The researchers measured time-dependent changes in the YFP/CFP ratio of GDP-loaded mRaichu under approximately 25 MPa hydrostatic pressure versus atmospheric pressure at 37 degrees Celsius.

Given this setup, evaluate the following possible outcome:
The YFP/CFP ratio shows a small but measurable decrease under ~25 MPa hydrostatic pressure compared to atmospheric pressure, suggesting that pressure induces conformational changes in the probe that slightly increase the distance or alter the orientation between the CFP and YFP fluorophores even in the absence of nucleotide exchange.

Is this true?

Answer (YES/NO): YES